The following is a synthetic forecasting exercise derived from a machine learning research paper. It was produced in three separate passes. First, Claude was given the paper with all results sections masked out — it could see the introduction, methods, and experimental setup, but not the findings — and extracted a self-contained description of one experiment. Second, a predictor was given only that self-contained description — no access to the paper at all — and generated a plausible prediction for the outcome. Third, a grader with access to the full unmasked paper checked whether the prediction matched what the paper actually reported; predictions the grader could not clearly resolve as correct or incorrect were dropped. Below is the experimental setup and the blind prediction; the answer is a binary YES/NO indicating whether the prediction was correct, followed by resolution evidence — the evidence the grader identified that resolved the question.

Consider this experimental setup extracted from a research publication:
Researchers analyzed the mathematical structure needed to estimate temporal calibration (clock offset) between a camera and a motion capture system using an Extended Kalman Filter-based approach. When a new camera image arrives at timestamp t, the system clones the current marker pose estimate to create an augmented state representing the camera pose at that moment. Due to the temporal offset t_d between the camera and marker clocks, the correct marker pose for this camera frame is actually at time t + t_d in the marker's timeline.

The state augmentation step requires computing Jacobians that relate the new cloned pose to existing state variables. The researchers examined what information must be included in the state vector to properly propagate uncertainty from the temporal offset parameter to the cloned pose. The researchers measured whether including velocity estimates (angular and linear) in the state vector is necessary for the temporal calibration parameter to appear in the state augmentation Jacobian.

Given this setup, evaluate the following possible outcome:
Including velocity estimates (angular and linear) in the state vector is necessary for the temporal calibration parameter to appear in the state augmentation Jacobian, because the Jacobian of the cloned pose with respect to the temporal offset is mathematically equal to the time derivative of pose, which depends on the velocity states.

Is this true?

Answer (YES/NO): YES